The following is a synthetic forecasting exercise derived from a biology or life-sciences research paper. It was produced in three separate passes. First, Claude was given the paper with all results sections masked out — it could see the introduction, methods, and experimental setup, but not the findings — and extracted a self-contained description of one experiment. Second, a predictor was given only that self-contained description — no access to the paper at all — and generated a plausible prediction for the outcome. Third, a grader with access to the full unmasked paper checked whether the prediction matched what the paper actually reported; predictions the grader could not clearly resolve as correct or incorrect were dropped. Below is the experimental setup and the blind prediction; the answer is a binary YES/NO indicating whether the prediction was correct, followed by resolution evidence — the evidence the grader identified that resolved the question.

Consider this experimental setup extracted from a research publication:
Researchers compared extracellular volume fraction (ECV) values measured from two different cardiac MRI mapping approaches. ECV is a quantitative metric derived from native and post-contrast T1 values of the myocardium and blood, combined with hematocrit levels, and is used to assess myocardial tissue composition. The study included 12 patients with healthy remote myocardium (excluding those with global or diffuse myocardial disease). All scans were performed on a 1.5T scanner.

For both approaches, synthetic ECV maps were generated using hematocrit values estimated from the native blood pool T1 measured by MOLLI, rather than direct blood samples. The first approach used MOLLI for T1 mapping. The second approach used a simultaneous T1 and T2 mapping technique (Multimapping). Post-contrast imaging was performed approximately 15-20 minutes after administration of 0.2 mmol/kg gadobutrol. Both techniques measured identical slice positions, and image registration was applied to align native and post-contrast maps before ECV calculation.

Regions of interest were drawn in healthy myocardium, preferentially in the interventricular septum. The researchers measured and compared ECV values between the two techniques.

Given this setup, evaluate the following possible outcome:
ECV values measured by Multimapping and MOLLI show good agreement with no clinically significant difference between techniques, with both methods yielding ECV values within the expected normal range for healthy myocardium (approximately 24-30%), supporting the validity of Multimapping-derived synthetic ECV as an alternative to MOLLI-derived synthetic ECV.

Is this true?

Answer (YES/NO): NO